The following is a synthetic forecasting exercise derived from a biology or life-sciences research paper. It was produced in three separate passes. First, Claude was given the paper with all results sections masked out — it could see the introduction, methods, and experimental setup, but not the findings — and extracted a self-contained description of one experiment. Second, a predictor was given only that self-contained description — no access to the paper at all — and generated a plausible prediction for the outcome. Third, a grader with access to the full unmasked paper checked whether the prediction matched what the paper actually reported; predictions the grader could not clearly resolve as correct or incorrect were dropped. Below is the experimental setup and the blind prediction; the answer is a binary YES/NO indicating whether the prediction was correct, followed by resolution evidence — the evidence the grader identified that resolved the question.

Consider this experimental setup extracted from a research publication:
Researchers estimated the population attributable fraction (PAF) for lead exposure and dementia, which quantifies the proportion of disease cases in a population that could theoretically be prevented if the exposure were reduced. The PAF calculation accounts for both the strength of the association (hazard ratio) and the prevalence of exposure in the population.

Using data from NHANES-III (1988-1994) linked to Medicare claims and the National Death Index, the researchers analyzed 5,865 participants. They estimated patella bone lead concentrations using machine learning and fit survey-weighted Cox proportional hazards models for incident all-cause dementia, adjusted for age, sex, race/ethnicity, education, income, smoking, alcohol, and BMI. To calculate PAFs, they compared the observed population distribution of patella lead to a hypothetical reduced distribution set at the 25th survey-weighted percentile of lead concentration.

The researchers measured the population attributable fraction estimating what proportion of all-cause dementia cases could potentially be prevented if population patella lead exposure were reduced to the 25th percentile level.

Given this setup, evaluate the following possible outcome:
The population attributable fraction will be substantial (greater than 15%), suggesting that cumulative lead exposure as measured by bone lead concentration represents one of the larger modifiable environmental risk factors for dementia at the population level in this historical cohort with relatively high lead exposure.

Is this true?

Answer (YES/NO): NO